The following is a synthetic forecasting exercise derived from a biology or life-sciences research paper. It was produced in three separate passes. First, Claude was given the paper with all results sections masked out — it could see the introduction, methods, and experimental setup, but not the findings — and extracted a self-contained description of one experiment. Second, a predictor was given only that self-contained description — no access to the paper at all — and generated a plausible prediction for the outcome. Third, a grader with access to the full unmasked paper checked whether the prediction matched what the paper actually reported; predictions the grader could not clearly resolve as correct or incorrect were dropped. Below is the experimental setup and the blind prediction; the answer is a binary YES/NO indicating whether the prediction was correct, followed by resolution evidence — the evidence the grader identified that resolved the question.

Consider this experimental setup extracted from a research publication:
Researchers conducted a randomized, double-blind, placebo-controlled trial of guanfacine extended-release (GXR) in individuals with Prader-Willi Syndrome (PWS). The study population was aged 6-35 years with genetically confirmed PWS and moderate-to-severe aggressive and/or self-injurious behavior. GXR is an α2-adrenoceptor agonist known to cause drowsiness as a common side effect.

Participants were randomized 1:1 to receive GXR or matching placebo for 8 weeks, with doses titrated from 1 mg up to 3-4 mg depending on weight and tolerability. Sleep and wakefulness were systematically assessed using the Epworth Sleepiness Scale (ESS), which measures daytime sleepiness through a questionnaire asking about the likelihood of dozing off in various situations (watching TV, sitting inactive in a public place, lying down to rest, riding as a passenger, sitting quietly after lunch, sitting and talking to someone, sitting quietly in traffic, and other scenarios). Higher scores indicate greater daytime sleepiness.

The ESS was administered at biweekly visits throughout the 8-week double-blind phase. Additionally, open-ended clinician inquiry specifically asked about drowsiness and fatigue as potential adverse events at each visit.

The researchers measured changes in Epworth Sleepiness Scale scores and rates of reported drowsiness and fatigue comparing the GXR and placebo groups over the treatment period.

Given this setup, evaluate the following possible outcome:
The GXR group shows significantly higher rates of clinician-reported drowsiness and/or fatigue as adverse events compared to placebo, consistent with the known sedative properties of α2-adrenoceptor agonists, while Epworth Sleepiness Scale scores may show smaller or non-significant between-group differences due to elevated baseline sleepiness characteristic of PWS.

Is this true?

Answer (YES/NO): YES